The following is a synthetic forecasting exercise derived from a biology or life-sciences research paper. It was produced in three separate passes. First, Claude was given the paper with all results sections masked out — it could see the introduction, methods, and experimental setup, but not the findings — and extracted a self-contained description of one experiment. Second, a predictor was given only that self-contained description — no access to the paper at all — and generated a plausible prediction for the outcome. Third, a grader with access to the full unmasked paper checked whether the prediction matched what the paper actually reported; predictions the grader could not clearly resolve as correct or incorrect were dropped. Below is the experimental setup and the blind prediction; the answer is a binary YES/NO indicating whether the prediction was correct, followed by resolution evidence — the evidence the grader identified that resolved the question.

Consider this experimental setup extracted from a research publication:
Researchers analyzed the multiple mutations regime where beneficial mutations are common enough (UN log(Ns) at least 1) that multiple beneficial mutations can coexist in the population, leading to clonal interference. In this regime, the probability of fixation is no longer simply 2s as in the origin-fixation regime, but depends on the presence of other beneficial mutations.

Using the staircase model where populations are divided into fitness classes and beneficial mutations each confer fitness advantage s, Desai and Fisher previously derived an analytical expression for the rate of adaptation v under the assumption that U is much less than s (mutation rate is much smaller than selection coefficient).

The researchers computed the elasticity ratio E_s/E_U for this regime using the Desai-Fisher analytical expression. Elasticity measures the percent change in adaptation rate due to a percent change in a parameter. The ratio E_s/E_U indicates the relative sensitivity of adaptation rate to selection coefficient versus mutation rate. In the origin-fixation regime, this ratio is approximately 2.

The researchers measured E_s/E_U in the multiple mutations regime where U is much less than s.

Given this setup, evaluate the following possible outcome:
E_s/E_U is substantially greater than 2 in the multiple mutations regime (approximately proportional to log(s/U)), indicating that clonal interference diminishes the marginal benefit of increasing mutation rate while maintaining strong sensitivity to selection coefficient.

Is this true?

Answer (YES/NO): YES